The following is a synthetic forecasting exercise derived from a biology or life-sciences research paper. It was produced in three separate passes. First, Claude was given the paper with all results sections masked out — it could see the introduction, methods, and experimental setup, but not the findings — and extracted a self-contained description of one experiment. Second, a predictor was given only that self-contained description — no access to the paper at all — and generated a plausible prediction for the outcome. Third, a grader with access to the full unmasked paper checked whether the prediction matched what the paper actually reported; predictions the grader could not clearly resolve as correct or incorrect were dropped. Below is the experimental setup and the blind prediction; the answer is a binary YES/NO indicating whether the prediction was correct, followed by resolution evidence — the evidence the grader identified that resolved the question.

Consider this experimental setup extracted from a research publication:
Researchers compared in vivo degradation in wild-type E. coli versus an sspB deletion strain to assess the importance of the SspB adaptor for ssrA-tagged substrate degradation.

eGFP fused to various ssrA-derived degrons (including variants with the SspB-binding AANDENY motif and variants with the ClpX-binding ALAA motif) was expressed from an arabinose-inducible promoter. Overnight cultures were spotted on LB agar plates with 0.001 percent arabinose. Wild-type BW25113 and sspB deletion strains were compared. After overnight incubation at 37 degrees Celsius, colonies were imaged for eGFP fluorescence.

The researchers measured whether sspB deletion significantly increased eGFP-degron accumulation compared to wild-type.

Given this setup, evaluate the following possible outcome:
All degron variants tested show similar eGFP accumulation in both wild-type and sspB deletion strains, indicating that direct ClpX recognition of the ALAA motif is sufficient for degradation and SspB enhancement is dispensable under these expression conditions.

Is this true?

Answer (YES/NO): YES